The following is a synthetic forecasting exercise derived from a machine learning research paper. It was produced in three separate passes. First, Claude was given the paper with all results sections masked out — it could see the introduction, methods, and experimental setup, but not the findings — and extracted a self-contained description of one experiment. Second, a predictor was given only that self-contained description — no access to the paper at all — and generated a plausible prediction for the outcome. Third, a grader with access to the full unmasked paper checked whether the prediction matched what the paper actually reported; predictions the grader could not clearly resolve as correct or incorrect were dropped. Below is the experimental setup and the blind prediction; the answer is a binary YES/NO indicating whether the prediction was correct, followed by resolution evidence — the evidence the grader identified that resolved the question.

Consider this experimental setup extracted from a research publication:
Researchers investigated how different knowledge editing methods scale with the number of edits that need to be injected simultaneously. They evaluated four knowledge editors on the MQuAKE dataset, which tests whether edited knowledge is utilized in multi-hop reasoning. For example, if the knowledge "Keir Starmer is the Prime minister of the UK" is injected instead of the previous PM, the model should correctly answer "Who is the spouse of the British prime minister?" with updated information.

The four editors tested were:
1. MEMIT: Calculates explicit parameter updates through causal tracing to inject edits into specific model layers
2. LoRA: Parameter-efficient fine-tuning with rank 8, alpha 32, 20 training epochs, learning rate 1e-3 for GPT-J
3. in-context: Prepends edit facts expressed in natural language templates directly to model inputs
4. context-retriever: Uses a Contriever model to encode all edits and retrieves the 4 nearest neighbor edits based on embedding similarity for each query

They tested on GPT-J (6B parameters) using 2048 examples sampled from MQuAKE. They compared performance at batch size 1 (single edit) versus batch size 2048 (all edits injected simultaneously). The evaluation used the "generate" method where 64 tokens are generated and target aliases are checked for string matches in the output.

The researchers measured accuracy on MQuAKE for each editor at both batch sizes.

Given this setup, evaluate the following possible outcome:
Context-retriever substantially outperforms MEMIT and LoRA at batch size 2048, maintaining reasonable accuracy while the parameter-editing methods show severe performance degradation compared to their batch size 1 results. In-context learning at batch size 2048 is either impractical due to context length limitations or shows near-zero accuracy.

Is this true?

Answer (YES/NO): NO